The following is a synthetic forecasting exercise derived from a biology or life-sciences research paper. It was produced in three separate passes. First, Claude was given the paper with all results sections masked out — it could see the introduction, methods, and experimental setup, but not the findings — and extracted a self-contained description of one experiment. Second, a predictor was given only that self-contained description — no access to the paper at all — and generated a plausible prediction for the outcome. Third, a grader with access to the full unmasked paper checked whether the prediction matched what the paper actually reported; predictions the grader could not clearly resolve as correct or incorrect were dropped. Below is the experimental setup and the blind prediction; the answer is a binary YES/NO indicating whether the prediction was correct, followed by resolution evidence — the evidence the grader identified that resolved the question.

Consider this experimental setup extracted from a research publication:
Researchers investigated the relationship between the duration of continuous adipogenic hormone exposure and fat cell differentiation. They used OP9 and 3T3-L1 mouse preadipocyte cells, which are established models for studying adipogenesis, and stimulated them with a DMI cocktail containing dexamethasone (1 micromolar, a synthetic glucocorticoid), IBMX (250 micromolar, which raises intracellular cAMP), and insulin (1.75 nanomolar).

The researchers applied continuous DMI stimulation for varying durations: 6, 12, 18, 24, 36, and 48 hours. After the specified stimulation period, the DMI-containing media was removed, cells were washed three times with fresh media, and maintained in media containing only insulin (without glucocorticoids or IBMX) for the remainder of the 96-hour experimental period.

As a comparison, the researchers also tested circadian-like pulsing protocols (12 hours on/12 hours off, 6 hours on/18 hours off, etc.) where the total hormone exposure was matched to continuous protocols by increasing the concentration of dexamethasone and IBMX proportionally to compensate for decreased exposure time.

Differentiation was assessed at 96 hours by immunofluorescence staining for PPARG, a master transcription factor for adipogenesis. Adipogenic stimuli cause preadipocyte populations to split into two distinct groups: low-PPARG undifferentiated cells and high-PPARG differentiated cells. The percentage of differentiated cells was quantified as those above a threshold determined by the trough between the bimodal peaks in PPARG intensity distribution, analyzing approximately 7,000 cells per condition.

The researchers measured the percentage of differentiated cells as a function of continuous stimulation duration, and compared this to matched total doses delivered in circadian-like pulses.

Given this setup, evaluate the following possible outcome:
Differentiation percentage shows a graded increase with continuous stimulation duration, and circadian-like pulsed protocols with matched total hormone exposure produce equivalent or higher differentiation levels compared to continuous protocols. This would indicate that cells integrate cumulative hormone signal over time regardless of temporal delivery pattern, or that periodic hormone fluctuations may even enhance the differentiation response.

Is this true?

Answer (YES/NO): NO